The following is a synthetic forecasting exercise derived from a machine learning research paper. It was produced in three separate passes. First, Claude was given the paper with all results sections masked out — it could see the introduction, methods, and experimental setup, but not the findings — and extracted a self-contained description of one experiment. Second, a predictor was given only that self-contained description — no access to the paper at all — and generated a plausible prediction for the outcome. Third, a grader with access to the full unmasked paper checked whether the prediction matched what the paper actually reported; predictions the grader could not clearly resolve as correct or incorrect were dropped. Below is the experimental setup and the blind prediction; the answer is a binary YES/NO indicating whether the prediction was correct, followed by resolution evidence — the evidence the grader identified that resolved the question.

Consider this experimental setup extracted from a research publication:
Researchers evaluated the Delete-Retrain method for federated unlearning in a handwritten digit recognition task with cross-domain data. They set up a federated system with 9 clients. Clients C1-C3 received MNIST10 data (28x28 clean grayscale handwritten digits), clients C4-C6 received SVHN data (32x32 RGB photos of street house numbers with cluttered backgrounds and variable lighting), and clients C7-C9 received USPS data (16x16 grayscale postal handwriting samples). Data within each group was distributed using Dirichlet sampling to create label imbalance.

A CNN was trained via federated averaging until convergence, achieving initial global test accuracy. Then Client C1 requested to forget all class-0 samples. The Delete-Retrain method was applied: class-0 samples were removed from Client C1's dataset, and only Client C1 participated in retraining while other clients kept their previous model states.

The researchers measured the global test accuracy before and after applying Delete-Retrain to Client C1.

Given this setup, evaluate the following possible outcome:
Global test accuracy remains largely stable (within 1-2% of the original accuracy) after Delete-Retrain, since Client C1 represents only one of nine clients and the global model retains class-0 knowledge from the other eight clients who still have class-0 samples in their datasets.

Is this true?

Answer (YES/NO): YES